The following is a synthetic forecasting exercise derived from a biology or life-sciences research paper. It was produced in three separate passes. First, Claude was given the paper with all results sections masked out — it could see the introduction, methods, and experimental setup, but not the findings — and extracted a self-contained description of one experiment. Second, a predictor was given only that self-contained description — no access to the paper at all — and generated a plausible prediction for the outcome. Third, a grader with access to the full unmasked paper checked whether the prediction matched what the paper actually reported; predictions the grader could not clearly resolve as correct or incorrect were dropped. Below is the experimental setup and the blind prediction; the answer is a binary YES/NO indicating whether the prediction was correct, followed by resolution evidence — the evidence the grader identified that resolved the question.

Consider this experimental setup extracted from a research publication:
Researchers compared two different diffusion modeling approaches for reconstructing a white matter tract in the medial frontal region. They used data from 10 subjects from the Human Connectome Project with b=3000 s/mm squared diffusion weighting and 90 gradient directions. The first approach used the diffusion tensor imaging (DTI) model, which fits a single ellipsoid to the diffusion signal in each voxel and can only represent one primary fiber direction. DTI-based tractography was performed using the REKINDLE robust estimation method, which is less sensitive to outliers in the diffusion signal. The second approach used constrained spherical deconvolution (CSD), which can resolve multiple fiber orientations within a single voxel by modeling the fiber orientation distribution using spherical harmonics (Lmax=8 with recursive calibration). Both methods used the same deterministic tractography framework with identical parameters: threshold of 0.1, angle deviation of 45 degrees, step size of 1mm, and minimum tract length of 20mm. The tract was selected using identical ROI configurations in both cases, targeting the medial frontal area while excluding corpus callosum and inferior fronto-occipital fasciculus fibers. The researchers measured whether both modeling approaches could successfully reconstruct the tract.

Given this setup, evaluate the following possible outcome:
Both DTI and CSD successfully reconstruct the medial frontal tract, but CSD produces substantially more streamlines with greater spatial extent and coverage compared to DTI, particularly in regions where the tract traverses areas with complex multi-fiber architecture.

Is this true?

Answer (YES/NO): NO